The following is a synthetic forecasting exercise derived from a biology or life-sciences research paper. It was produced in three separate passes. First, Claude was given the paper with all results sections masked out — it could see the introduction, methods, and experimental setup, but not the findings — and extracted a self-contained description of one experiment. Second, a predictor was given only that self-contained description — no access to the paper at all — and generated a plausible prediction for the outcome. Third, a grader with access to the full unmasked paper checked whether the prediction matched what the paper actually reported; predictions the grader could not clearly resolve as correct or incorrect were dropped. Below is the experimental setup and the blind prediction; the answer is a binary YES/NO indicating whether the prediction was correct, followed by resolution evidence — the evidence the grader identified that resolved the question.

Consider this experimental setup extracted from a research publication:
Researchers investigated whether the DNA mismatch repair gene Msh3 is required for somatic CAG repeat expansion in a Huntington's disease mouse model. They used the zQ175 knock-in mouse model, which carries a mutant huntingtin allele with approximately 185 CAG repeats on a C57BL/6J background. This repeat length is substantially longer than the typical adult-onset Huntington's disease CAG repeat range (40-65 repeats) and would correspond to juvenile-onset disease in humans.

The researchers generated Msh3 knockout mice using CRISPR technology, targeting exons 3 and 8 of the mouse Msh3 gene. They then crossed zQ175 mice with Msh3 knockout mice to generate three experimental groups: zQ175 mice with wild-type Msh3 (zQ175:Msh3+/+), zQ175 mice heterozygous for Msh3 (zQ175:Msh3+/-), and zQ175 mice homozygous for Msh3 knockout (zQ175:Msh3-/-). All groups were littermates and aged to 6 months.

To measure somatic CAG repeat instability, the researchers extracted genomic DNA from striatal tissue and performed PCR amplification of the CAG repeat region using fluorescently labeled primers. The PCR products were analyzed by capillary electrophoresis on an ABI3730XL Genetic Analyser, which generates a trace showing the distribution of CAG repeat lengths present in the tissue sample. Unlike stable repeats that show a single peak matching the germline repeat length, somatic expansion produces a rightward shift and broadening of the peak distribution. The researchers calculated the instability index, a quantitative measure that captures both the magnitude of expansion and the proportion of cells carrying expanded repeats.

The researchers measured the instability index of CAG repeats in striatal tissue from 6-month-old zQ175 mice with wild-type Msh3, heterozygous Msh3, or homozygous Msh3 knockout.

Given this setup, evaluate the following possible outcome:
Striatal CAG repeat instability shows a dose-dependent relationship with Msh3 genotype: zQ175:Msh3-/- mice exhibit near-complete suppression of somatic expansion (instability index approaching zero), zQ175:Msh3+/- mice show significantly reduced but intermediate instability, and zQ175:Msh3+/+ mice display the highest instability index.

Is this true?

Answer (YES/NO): YES